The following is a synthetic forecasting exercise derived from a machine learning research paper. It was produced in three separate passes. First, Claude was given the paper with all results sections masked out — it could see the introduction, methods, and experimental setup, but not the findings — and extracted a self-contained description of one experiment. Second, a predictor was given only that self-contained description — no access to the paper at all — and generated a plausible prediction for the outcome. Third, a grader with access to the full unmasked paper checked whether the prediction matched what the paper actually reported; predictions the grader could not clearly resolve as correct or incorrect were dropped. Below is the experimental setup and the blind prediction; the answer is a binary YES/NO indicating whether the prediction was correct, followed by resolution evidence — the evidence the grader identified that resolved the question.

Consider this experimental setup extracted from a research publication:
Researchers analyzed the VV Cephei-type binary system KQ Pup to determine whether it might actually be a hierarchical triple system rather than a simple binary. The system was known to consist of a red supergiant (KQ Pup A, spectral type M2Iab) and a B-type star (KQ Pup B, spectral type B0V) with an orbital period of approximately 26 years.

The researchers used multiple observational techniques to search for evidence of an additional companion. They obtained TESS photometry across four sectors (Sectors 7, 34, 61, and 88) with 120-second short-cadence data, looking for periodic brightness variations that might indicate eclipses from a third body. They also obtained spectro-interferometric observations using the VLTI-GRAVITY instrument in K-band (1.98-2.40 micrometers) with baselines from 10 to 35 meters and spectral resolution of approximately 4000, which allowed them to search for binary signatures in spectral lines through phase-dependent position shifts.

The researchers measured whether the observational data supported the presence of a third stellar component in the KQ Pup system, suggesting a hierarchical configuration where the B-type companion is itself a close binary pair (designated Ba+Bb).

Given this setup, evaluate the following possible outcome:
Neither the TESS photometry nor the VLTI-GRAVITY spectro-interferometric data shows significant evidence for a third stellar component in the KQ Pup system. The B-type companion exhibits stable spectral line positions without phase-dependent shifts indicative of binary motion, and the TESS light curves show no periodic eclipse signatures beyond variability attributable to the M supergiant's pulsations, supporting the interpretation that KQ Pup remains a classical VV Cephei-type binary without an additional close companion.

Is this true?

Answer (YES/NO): NO